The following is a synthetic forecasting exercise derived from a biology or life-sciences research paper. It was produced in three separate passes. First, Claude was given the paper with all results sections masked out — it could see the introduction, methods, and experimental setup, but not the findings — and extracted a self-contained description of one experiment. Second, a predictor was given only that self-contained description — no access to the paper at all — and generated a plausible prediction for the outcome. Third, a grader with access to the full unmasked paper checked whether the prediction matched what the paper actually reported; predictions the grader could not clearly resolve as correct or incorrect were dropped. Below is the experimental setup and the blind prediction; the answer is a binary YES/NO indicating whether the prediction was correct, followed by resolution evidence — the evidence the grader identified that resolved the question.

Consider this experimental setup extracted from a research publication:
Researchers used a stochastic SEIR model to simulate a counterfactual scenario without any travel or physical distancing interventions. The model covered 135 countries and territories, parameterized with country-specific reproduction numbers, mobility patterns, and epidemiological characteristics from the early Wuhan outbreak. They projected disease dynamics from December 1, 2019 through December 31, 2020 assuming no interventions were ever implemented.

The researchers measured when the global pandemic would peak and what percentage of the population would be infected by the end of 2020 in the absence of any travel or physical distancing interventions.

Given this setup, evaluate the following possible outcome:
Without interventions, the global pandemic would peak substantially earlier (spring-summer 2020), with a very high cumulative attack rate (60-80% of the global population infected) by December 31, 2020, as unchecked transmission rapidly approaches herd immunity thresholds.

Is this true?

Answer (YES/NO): NO